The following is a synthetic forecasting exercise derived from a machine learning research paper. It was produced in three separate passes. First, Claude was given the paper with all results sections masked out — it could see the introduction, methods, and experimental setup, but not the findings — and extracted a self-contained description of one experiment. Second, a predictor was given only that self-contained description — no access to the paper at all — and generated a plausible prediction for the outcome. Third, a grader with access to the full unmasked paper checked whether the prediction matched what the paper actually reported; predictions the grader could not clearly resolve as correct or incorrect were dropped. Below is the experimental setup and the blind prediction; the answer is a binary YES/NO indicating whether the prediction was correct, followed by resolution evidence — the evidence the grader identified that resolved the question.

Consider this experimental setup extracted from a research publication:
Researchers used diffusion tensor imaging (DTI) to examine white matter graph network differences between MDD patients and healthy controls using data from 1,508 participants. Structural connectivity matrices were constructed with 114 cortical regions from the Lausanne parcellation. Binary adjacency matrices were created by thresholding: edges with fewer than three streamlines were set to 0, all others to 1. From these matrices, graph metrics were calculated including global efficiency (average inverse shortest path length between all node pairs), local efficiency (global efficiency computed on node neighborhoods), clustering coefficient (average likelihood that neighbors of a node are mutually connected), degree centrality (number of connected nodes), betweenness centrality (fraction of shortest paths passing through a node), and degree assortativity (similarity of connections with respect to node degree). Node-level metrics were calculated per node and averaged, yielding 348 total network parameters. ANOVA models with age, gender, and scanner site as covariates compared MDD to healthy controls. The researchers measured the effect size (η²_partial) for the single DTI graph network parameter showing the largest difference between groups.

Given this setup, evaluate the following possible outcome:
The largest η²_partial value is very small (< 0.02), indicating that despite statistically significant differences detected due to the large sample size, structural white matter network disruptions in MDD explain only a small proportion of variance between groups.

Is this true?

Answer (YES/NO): YES